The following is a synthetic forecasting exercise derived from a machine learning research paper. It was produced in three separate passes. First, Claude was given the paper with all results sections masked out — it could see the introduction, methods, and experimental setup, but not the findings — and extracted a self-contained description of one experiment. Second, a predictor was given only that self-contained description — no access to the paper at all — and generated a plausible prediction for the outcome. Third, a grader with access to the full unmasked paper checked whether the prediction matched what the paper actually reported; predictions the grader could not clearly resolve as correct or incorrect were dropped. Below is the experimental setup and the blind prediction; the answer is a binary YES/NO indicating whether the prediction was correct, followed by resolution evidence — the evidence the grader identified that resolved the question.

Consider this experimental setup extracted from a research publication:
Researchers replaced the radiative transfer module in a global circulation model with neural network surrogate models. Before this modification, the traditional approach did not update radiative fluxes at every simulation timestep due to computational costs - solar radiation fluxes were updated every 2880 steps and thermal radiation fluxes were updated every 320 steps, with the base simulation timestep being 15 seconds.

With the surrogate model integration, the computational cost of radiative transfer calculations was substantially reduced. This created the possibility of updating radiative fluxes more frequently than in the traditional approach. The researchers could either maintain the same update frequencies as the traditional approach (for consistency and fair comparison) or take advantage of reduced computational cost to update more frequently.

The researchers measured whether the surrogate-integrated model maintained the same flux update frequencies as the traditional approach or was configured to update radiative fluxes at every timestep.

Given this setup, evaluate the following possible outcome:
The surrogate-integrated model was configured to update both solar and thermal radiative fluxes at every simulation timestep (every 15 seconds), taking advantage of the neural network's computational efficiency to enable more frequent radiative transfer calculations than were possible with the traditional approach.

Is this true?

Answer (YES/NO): YES